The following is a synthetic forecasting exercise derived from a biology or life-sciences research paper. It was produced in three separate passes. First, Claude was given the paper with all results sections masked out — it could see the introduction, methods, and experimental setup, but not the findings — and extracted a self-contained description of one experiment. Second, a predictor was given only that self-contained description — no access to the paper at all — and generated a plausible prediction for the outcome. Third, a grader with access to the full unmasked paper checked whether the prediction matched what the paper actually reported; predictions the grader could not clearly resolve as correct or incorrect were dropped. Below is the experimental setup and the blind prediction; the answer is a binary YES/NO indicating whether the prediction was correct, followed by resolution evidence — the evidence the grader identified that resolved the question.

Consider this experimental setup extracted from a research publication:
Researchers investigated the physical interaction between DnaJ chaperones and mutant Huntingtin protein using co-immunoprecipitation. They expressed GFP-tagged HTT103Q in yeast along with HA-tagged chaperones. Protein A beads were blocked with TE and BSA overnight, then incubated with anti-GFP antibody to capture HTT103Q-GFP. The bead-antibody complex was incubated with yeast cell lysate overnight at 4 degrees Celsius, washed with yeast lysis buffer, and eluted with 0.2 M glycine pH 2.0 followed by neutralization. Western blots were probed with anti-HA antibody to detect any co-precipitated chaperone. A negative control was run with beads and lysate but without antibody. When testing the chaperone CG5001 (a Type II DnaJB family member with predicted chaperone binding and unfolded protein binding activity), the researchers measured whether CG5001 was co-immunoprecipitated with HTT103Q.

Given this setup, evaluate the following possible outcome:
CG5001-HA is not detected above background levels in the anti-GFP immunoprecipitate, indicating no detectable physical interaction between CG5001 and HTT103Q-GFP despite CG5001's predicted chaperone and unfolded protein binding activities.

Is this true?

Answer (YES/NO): NO